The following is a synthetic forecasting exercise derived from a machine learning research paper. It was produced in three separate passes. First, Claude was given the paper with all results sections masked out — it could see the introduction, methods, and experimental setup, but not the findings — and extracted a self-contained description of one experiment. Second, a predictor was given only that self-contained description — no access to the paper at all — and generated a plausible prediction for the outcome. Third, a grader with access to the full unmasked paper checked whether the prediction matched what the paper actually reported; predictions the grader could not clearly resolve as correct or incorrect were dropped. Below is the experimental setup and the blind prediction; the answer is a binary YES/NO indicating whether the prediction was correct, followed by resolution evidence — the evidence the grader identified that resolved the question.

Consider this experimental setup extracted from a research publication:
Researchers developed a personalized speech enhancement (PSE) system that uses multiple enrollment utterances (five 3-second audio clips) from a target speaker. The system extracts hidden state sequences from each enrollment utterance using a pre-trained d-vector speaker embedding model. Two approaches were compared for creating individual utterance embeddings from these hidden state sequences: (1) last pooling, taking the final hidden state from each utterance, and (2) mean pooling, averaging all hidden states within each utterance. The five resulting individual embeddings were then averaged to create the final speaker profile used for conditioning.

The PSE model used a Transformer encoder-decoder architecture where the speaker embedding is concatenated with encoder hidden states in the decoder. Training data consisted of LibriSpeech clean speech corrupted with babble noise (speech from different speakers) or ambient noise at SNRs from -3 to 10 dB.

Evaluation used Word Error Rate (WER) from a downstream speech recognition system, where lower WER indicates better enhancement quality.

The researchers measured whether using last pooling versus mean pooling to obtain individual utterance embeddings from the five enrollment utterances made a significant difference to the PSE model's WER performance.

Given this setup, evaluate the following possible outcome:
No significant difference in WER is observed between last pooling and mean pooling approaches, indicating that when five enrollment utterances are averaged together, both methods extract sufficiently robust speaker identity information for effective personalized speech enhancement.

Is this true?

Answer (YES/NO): YES